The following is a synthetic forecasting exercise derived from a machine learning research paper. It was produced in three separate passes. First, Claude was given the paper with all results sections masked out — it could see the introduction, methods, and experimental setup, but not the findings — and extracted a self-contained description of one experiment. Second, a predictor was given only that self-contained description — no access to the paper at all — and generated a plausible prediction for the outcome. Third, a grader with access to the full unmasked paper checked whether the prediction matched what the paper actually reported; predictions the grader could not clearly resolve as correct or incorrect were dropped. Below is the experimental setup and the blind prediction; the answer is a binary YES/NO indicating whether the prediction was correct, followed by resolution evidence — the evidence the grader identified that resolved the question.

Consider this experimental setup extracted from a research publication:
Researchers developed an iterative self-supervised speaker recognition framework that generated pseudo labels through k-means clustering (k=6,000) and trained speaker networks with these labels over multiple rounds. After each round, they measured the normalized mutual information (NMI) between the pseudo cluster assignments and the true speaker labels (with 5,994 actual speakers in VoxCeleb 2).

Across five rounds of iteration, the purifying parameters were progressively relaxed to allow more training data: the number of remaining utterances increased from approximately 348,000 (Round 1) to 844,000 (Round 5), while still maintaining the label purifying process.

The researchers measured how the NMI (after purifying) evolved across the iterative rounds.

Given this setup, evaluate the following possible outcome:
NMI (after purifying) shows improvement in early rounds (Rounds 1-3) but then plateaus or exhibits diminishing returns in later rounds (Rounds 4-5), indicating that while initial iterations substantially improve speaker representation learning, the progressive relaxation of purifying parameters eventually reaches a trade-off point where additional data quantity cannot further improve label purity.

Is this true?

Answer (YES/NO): YES